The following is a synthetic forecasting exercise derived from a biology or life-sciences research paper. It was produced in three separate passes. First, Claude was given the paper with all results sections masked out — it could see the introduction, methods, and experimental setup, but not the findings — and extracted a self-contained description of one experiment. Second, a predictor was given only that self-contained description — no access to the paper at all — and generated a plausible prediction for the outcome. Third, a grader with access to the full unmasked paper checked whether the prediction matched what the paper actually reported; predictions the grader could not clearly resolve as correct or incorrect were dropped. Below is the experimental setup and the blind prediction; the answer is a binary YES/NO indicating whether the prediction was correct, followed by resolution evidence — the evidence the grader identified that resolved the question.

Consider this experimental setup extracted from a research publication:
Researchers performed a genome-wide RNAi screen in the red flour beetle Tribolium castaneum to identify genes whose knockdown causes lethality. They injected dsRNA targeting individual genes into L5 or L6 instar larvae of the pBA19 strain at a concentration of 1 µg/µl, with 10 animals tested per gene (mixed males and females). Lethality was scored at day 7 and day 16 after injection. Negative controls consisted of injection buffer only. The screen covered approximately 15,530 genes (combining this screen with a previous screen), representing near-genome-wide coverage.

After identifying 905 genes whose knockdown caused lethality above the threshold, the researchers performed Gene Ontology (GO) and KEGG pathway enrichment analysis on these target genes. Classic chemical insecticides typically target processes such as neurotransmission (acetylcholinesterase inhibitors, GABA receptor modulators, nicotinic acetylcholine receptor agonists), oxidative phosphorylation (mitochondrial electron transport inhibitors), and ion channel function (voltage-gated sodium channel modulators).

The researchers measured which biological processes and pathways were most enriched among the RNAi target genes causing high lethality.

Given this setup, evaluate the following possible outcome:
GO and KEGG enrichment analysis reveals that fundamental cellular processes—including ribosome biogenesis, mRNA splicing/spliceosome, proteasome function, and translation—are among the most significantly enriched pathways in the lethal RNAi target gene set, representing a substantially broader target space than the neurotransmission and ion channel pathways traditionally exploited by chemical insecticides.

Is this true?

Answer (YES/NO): YES